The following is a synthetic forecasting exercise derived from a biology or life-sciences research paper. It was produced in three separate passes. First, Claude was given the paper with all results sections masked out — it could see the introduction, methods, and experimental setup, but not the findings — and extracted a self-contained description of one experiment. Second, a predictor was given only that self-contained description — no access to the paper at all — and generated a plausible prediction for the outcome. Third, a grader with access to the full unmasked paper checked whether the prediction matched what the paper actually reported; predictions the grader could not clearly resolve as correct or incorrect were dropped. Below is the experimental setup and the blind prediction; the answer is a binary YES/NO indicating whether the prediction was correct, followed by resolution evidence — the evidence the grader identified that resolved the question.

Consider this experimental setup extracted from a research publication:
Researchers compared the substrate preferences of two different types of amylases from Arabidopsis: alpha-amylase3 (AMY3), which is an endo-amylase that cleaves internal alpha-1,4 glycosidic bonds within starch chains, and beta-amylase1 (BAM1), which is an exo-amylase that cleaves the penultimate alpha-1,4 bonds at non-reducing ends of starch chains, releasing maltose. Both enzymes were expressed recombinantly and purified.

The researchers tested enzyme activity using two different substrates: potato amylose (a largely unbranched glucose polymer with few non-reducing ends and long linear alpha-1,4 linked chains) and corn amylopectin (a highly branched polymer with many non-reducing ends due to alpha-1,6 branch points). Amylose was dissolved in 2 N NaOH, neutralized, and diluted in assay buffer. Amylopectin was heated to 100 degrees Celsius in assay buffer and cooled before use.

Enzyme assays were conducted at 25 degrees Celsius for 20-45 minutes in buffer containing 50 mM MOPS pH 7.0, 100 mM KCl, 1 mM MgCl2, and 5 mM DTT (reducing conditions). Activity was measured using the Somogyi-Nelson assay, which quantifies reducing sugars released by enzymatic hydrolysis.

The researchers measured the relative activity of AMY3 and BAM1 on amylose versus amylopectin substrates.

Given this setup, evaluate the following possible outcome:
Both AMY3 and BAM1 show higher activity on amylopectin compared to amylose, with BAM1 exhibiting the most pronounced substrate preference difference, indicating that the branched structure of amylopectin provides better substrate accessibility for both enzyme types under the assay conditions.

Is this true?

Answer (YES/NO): NO